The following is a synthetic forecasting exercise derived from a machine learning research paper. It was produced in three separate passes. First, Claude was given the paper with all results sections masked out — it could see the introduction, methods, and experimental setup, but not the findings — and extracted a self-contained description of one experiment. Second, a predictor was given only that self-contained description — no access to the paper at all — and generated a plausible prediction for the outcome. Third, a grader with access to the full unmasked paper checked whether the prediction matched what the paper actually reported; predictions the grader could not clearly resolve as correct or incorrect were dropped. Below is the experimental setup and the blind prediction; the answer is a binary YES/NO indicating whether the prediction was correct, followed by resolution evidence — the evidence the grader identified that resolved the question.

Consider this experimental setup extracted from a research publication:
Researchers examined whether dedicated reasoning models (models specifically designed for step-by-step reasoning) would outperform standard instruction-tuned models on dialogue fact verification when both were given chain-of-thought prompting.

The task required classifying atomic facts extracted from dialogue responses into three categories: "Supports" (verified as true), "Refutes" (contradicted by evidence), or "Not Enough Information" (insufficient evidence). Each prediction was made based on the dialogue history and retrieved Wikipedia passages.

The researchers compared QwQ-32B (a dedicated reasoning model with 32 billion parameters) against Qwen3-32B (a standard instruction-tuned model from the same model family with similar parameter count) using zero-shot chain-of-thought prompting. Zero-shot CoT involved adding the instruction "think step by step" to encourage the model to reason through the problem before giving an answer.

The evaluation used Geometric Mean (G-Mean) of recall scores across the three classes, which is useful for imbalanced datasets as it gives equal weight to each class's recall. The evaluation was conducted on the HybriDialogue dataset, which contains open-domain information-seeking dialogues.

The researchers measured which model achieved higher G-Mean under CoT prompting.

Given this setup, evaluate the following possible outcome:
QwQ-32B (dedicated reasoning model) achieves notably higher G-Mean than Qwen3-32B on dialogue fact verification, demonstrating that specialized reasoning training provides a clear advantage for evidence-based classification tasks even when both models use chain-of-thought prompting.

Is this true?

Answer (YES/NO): YES